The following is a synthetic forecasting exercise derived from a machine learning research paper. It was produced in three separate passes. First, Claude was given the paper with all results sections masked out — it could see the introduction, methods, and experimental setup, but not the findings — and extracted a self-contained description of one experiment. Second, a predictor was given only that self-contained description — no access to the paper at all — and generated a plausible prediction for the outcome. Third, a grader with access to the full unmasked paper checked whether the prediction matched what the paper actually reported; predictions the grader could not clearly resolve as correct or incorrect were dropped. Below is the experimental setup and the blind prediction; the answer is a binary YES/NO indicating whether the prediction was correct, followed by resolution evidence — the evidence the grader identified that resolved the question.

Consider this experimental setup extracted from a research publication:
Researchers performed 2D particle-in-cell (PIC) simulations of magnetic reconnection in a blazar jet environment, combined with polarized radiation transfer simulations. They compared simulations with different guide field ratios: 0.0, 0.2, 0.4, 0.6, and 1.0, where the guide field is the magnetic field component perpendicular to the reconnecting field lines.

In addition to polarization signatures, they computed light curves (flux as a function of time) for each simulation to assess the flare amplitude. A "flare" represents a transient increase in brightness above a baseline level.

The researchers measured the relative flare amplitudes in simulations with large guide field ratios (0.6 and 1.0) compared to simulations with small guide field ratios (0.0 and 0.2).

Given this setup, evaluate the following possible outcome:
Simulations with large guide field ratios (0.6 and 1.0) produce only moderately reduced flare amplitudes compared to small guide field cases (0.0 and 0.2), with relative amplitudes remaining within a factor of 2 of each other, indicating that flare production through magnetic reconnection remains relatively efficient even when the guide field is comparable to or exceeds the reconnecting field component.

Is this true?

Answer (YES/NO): NO